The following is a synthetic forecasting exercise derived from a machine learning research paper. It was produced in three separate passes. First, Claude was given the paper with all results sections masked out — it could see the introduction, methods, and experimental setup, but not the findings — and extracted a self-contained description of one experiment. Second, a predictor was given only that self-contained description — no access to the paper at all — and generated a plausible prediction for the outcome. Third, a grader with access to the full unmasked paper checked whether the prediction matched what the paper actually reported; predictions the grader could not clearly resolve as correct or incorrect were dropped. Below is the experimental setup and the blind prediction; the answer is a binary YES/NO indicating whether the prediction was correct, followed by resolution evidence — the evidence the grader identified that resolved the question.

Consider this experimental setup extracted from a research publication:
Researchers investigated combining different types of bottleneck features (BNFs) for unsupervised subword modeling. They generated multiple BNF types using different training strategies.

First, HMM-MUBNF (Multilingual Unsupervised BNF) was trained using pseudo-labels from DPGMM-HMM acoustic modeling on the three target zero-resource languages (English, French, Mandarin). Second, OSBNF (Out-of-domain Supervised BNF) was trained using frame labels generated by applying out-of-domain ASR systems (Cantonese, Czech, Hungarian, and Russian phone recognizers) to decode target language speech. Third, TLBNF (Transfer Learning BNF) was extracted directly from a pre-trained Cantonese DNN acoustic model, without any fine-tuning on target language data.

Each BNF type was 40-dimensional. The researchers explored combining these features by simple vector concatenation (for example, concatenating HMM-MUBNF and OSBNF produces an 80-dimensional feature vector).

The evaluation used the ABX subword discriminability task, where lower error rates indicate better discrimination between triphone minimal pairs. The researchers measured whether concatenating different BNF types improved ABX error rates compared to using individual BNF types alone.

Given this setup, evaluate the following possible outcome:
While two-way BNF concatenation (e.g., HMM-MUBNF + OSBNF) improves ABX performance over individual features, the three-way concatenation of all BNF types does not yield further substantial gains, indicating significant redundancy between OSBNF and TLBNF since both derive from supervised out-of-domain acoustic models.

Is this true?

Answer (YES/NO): NO